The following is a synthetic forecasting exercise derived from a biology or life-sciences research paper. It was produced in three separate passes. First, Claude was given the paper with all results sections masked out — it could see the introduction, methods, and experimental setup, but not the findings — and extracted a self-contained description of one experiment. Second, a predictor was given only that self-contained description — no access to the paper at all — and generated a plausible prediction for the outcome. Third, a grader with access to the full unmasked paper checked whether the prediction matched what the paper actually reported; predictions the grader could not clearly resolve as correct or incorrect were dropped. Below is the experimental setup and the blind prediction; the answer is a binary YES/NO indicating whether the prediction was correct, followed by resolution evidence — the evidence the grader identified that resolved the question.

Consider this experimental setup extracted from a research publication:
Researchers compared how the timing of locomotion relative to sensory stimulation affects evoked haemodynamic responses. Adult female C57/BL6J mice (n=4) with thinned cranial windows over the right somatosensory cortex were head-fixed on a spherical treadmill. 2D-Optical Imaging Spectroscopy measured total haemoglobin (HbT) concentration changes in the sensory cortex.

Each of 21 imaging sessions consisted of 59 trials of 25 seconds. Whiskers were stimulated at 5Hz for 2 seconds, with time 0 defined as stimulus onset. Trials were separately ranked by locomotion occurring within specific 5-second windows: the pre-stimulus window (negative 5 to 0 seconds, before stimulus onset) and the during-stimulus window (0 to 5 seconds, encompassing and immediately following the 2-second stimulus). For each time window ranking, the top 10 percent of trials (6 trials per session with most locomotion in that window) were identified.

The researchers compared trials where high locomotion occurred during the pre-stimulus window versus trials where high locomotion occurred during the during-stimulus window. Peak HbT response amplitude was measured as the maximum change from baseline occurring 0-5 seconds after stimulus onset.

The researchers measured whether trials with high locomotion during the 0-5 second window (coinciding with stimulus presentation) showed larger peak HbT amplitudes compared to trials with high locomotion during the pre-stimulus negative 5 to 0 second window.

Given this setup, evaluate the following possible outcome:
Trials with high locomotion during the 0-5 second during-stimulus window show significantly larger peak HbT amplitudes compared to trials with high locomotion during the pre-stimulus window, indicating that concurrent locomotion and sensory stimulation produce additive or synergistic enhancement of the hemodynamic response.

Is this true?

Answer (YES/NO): NO